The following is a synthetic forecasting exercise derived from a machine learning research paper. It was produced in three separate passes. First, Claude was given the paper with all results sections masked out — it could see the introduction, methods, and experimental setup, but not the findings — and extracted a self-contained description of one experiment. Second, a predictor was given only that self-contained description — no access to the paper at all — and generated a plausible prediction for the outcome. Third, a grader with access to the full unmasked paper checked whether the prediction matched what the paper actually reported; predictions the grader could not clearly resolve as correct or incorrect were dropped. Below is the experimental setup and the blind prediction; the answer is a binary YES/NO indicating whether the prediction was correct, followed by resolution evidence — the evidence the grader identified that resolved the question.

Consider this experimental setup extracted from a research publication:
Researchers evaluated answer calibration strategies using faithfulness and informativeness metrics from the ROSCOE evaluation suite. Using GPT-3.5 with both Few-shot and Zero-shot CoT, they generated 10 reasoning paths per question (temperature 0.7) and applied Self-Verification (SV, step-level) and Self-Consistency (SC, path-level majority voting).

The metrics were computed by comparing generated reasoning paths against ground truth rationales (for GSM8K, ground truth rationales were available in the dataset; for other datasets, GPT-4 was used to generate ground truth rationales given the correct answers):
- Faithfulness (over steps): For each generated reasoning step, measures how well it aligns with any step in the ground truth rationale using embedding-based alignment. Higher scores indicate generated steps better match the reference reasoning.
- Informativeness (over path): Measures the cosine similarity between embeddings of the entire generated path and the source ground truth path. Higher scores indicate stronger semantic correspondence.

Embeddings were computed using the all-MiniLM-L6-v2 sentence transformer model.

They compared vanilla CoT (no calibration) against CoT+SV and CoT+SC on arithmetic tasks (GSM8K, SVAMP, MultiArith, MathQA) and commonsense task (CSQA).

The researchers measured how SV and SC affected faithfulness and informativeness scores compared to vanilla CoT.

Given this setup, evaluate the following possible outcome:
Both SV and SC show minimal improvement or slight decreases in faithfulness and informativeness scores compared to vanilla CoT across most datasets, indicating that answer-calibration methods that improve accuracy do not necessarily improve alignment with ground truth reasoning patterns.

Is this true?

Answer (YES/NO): YES